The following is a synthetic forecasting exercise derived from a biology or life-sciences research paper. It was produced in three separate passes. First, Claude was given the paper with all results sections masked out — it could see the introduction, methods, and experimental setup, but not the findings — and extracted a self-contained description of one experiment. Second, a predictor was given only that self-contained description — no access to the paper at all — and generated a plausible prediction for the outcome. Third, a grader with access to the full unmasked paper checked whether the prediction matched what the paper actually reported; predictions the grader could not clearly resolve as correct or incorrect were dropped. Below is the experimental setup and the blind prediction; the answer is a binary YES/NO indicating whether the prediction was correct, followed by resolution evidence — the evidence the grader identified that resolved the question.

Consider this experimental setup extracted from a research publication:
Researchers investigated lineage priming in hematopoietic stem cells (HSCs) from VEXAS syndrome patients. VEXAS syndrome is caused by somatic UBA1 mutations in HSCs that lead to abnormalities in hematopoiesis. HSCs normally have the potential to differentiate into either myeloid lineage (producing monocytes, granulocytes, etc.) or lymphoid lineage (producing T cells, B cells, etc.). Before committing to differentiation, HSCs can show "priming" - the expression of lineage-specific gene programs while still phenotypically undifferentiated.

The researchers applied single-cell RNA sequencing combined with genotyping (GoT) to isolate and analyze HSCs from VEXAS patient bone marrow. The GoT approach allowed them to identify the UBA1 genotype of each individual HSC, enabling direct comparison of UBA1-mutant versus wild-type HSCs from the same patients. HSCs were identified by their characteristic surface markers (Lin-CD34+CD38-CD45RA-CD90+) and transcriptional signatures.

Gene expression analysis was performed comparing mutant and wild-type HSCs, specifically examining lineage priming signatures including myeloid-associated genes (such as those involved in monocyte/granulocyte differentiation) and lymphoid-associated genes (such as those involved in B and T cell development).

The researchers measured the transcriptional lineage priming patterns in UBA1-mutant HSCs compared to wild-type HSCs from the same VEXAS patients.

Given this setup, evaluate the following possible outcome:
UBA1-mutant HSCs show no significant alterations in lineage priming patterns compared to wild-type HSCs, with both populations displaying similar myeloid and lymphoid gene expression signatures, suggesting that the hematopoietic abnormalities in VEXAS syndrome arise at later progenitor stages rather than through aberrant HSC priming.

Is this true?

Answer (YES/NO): NO